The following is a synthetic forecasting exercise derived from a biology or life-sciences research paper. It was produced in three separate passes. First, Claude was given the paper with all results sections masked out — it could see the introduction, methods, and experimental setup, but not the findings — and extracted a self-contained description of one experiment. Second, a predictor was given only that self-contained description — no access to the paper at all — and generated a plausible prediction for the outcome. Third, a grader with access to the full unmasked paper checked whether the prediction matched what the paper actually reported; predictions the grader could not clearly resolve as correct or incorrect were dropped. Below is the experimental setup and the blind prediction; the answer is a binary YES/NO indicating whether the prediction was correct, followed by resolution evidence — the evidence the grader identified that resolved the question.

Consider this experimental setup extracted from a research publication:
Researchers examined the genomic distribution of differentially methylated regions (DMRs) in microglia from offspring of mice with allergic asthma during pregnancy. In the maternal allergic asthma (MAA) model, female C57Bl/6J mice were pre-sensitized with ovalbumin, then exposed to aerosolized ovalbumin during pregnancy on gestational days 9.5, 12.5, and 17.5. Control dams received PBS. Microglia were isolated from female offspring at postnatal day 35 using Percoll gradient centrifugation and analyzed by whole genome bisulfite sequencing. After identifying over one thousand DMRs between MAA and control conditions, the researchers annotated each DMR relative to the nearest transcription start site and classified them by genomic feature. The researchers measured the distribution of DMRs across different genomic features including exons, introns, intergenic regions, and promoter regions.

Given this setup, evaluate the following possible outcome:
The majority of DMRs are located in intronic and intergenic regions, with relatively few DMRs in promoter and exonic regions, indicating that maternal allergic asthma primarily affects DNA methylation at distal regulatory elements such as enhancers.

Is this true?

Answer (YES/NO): YES